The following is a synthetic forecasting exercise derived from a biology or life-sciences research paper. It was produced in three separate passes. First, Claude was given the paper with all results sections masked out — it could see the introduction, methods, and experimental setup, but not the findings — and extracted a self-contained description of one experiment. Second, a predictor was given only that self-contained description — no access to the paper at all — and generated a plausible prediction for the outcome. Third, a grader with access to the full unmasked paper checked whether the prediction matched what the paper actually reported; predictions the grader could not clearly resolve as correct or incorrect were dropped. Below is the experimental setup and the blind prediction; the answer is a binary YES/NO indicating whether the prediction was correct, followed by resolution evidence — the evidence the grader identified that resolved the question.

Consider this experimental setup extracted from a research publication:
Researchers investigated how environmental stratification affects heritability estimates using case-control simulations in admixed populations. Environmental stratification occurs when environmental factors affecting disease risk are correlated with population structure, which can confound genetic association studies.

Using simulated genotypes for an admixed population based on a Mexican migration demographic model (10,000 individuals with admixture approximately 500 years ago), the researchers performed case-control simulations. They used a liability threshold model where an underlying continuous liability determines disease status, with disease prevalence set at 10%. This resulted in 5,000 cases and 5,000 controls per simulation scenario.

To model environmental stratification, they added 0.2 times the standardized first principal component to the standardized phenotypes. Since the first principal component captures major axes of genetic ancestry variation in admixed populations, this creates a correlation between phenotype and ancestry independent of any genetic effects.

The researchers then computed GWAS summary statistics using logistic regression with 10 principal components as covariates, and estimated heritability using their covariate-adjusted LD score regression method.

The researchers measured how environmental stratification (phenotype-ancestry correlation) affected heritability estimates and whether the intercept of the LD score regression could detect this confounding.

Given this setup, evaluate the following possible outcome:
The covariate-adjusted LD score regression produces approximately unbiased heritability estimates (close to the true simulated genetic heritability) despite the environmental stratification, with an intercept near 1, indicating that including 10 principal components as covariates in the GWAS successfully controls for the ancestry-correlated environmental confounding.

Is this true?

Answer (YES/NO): YES